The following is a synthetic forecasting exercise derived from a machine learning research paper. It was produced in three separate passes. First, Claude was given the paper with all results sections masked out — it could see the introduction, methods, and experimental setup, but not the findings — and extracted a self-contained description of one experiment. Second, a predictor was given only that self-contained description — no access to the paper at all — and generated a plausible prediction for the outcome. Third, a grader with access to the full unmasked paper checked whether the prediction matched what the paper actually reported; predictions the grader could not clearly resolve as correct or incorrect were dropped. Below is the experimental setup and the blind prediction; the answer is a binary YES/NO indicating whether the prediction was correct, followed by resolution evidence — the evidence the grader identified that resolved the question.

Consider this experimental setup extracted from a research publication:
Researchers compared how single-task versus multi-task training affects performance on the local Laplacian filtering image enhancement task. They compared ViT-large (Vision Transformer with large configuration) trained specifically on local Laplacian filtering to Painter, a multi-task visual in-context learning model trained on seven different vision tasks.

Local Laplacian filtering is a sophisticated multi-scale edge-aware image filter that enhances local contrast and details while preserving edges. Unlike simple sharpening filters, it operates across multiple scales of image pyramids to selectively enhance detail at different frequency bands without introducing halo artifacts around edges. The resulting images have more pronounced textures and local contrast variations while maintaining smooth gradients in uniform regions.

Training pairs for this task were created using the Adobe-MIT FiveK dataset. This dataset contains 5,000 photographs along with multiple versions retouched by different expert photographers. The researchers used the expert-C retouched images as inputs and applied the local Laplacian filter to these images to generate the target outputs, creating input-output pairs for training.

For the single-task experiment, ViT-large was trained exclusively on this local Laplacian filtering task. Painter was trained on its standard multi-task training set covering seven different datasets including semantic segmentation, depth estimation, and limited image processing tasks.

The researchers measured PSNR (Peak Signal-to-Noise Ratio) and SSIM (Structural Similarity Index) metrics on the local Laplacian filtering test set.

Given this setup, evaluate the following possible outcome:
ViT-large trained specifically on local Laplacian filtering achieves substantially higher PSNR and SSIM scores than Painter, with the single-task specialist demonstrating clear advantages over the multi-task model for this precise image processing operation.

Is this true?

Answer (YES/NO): YES